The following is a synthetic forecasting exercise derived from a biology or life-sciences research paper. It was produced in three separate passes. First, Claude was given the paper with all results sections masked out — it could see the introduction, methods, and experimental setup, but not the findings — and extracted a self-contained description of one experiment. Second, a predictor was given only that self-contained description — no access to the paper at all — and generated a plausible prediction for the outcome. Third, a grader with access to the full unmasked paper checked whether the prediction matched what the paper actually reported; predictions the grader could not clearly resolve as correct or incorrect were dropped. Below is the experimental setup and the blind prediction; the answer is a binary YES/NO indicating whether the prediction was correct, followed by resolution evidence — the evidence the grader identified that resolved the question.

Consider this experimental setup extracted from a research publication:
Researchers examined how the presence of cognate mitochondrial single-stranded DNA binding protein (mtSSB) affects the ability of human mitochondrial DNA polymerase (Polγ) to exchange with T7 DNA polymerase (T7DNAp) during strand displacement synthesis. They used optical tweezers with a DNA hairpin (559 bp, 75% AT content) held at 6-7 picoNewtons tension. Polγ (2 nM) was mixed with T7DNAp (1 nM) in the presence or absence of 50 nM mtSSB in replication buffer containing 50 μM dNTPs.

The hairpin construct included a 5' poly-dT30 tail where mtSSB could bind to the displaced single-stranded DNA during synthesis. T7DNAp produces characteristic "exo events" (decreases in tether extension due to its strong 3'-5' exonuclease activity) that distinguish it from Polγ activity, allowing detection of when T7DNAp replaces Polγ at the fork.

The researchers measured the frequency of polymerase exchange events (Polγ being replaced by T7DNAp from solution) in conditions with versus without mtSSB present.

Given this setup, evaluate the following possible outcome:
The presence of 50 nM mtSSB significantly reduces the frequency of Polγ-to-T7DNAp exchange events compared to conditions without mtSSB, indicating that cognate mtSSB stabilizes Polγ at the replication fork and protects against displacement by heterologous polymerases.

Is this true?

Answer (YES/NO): NO